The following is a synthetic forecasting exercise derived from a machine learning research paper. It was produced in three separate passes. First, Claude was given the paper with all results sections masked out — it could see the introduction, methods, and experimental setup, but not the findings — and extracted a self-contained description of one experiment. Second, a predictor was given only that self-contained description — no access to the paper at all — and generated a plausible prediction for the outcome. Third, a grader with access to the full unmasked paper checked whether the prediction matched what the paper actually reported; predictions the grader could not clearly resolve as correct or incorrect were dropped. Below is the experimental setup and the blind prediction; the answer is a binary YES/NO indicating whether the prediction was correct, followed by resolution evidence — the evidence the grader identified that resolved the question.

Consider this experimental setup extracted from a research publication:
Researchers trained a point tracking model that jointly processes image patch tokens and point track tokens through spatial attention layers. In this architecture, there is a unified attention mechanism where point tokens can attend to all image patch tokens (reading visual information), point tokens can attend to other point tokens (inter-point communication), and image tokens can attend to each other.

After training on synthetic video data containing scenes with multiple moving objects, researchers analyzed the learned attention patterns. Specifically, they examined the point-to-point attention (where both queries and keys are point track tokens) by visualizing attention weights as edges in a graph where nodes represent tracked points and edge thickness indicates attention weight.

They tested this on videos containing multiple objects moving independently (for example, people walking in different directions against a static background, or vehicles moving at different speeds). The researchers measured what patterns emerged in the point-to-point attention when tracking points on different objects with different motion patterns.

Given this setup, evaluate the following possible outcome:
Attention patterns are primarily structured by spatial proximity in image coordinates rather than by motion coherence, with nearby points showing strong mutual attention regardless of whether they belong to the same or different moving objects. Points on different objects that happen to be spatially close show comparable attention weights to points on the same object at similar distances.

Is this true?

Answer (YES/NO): NO